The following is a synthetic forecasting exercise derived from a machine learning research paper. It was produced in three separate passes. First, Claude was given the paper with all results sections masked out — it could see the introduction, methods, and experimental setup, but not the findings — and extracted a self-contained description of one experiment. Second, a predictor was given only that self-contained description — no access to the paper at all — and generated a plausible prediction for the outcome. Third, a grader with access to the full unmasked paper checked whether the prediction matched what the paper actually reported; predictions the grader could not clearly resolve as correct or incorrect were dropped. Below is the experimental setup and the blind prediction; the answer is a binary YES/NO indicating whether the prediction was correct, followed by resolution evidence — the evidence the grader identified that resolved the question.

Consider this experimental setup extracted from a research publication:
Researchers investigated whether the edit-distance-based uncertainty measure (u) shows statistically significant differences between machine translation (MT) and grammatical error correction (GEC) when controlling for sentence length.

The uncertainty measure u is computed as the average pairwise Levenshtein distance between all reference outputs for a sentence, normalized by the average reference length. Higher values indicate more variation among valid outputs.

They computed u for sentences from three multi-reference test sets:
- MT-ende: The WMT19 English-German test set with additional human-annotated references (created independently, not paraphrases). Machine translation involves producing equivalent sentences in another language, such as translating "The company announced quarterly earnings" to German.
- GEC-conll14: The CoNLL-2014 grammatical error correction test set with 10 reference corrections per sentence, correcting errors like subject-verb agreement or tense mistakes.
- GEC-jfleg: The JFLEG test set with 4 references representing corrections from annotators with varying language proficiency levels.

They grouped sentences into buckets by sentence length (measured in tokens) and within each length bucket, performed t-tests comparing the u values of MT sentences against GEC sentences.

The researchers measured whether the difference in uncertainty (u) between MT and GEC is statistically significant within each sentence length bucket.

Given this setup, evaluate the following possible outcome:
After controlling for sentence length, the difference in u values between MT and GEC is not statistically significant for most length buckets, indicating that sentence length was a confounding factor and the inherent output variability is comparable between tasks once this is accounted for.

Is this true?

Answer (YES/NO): NO